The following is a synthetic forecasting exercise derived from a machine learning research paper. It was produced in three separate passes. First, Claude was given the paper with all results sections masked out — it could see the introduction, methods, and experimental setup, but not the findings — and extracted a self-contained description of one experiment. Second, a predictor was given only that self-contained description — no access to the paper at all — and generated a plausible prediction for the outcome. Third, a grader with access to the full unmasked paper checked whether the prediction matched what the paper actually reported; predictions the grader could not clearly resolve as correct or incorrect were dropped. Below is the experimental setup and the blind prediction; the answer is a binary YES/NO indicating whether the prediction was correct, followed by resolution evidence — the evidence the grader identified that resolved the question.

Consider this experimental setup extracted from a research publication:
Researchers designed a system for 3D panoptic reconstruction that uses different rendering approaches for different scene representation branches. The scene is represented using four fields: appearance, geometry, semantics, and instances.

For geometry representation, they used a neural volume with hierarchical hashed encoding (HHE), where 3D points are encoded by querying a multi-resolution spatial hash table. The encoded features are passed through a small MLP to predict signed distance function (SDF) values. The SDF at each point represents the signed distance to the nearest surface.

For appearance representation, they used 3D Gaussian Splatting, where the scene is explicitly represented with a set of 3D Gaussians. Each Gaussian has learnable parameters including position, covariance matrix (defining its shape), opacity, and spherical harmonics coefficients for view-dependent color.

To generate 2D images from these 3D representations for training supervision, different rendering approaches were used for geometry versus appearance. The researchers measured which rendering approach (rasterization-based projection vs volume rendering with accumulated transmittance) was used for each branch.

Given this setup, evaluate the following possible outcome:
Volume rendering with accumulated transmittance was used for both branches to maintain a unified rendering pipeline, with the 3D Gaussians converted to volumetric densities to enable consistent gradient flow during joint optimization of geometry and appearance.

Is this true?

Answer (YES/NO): NO